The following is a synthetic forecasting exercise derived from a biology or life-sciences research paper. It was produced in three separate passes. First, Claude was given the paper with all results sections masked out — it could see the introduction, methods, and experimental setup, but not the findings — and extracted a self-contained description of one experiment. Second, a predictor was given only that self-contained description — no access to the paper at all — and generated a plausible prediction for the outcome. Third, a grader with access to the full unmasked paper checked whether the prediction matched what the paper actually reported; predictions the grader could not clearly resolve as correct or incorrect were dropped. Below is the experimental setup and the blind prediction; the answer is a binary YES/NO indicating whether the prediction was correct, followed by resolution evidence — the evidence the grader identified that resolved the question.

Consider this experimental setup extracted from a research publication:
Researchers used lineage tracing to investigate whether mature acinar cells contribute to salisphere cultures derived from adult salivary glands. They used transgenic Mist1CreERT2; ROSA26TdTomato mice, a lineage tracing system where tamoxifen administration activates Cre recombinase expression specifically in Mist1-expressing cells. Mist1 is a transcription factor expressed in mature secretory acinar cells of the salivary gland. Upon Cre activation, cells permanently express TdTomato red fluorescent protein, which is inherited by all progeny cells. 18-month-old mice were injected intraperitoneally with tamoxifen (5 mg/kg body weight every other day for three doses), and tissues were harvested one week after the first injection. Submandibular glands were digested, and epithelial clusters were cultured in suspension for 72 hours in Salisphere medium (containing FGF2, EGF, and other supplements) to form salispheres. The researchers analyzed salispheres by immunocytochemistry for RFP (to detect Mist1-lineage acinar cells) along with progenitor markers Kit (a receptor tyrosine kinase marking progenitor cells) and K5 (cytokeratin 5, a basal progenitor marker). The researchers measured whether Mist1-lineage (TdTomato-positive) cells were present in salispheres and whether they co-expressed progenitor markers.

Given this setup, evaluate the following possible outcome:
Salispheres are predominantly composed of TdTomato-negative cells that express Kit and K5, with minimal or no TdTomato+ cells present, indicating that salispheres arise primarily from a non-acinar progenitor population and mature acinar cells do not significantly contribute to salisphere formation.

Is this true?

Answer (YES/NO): NO